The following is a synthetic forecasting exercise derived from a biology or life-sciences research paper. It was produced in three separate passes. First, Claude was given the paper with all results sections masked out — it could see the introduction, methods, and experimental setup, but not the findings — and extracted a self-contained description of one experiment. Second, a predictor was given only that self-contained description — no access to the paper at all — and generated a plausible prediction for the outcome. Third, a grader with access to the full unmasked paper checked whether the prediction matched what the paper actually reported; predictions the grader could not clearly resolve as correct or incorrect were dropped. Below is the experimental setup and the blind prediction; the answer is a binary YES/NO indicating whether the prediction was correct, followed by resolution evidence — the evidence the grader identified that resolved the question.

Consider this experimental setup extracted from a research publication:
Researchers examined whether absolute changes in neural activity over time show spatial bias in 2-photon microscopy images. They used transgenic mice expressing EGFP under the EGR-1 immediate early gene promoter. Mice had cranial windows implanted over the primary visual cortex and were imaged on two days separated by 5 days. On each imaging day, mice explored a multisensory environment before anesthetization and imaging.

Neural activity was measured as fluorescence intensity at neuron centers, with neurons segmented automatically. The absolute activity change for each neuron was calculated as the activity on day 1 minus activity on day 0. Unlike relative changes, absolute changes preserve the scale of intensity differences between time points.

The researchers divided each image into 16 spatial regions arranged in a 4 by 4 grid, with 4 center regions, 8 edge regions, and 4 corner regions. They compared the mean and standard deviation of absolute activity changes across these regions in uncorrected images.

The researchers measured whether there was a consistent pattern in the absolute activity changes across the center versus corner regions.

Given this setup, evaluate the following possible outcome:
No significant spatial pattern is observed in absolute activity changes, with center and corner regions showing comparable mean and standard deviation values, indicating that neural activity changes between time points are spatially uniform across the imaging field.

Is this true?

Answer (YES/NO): NO